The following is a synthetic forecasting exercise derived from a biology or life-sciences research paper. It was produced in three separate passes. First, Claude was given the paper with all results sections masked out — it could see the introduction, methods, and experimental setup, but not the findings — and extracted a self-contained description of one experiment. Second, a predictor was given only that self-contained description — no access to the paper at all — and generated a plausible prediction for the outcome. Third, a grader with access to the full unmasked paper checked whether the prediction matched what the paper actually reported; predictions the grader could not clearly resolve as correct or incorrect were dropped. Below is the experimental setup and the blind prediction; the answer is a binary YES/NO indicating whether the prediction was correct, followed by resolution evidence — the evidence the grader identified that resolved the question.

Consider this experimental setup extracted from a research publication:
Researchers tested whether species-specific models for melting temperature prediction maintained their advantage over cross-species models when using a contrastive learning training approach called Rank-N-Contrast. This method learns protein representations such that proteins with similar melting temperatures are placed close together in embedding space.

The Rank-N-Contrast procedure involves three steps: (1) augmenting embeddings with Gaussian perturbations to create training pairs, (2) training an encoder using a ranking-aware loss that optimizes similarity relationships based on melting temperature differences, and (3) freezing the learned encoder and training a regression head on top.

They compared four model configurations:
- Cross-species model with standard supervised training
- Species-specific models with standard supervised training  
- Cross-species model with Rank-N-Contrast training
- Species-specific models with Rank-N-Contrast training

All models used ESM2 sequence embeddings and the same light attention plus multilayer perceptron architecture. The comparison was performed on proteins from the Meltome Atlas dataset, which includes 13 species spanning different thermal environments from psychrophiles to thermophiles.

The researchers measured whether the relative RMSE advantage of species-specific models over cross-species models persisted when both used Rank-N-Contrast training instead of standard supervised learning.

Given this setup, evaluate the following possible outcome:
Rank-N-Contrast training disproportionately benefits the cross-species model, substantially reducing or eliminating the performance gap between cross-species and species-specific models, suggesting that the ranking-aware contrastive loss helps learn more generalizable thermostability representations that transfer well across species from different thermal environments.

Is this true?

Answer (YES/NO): NO